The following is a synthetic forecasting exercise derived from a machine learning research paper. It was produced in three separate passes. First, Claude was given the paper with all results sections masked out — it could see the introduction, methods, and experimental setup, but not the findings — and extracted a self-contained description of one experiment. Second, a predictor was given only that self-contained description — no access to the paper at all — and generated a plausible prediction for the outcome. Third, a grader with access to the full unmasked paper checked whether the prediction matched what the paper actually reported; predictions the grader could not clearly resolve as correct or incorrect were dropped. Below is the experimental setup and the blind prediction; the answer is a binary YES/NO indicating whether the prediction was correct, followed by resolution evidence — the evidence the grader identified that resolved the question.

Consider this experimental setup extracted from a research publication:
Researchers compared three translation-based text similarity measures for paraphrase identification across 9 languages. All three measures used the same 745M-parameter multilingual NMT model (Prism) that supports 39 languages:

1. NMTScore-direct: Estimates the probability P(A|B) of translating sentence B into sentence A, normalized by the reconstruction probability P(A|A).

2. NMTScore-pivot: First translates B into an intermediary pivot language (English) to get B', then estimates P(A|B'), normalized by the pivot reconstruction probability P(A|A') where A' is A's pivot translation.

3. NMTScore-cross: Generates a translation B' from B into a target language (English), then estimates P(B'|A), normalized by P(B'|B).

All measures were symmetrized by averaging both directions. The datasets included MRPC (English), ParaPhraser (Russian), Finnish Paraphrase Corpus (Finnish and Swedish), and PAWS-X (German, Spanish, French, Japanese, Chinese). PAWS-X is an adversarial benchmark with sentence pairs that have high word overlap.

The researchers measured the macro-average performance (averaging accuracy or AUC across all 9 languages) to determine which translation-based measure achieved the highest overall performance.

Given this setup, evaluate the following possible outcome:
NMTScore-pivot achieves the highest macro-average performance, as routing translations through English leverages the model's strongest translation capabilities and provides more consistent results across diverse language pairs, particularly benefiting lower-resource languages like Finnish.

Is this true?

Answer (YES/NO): NO